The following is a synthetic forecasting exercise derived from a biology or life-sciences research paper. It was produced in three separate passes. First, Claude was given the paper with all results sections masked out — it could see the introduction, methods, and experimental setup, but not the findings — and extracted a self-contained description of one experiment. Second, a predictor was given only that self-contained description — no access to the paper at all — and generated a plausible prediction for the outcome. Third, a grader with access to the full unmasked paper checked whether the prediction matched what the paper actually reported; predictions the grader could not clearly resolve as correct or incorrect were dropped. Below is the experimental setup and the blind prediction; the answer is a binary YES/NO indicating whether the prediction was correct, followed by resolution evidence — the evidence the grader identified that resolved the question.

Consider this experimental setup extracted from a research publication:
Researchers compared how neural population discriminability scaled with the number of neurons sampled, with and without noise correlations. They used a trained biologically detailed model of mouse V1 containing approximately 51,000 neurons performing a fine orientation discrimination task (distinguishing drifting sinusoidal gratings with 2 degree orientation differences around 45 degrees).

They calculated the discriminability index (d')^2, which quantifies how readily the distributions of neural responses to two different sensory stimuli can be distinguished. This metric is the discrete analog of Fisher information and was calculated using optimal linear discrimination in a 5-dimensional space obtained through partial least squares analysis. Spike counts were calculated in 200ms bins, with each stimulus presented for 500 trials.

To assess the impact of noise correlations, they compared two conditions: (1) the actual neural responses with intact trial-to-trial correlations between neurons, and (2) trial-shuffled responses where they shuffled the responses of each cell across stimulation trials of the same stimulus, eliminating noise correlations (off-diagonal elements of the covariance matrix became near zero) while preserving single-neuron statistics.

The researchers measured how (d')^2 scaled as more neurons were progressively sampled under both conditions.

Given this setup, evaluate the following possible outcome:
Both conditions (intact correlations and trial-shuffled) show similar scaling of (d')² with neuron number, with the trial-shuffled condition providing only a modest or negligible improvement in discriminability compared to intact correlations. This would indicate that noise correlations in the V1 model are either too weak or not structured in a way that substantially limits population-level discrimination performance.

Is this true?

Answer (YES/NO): NO